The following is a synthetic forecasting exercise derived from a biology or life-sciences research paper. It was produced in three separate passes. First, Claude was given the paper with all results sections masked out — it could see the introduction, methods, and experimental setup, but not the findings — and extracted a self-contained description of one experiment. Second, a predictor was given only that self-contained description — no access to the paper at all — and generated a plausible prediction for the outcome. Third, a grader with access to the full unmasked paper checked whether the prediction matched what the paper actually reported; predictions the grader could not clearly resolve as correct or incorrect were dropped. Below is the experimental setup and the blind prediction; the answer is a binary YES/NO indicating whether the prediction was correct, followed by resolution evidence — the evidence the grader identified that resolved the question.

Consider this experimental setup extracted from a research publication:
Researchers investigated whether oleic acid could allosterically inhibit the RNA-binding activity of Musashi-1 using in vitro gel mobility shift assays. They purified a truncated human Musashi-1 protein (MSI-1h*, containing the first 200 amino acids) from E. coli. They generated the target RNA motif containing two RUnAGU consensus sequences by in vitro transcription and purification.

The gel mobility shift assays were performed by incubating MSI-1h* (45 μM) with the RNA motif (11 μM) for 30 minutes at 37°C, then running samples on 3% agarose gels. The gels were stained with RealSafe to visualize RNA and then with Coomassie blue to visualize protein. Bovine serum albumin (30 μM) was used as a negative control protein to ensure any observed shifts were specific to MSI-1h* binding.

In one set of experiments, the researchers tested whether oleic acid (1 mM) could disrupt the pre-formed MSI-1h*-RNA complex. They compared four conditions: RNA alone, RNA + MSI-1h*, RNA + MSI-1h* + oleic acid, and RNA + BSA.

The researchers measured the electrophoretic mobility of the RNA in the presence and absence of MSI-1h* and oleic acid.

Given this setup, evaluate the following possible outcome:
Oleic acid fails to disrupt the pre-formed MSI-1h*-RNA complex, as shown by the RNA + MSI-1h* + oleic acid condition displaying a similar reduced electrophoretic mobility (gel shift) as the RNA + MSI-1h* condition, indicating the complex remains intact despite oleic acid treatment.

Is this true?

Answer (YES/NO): NO